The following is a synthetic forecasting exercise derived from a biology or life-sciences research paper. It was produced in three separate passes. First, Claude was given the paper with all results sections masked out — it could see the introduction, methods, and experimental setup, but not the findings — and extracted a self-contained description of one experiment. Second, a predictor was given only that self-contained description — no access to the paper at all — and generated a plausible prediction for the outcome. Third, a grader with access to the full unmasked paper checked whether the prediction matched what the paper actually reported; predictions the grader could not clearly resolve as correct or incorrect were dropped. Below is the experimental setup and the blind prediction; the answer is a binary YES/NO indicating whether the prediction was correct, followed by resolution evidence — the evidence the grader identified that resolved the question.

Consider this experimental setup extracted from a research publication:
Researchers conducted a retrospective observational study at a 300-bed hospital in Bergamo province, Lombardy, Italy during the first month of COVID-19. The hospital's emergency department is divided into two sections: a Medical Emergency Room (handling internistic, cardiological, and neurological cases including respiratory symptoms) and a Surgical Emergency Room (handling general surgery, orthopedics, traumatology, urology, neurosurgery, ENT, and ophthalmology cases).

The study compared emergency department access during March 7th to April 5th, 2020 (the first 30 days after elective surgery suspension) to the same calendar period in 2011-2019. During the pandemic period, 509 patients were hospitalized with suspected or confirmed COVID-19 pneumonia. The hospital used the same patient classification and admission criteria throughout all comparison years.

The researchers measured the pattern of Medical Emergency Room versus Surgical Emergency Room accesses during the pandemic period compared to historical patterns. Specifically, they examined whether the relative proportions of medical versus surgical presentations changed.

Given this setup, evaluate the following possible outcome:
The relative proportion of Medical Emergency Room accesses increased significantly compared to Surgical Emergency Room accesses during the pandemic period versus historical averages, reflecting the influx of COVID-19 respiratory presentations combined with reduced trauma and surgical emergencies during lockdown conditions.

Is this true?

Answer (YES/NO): YES